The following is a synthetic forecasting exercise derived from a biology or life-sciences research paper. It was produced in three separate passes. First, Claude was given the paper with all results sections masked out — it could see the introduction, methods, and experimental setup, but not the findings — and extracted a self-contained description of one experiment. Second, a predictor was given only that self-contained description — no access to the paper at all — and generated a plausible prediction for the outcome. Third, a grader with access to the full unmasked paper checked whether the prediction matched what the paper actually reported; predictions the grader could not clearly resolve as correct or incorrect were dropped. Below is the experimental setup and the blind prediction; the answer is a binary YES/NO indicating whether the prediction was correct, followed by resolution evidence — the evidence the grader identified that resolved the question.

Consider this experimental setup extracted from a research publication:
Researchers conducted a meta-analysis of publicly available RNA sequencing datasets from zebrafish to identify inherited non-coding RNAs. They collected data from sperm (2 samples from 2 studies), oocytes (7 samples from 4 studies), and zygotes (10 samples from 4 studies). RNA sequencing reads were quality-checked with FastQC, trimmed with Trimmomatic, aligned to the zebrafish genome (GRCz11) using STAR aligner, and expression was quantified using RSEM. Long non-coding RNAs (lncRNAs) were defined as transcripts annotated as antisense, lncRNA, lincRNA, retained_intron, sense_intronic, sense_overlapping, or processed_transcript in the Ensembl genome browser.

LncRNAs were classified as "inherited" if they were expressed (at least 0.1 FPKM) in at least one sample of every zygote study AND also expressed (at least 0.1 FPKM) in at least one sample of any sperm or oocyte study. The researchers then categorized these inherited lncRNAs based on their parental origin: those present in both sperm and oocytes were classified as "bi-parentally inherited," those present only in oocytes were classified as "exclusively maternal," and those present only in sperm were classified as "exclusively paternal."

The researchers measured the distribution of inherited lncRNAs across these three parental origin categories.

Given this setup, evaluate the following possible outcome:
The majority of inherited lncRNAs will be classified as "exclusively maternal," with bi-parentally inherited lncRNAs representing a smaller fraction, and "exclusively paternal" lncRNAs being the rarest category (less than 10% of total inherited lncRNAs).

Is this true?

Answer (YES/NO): NO